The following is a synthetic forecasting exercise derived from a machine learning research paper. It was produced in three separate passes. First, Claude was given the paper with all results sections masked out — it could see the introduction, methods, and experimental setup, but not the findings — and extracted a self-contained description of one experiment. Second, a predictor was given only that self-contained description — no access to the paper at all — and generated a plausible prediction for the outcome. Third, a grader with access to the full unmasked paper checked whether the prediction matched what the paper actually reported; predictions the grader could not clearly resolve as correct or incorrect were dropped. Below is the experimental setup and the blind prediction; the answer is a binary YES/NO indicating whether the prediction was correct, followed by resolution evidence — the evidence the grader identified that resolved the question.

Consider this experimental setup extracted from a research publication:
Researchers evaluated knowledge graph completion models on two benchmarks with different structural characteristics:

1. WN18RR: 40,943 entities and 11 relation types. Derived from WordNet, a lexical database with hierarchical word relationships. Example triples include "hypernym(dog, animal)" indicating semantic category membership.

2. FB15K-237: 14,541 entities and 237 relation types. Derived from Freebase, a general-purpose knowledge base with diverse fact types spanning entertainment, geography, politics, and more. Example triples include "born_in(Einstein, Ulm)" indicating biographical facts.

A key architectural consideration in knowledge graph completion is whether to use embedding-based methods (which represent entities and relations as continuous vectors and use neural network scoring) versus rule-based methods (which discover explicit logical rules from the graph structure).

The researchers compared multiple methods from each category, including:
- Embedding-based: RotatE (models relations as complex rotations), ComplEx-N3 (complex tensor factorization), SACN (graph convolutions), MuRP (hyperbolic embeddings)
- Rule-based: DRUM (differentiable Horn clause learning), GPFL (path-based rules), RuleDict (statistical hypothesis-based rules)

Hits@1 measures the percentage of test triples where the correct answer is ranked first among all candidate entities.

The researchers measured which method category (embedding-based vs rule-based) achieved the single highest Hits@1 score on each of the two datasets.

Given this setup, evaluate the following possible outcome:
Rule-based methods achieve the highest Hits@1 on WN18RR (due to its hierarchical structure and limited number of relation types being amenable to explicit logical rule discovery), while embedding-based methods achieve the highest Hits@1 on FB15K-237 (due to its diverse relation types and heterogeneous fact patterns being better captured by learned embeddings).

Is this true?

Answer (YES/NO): YES